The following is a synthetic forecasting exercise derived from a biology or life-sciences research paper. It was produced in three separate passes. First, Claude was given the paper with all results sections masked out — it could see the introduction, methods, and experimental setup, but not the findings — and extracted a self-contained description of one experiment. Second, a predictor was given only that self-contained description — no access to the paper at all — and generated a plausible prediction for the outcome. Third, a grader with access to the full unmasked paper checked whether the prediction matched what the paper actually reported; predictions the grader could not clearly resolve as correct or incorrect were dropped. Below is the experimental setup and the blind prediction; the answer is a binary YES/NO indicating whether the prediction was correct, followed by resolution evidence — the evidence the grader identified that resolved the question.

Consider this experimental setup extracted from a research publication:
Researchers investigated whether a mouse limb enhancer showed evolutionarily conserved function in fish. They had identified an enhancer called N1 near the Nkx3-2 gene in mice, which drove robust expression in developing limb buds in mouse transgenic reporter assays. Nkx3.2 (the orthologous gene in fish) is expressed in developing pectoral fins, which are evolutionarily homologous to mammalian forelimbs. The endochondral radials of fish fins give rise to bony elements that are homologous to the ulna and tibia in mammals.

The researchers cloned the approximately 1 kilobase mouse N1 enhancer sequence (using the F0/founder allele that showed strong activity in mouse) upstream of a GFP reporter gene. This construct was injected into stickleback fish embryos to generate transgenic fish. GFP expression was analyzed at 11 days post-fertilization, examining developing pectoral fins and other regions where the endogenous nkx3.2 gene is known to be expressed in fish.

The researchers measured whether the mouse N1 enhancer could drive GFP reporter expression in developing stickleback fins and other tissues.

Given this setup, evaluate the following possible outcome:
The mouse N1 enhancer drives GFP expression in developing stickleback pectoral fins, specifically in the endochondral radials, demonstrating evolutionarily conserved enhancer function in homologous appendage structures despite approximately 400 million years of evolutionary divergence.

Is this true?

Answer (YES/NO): YES